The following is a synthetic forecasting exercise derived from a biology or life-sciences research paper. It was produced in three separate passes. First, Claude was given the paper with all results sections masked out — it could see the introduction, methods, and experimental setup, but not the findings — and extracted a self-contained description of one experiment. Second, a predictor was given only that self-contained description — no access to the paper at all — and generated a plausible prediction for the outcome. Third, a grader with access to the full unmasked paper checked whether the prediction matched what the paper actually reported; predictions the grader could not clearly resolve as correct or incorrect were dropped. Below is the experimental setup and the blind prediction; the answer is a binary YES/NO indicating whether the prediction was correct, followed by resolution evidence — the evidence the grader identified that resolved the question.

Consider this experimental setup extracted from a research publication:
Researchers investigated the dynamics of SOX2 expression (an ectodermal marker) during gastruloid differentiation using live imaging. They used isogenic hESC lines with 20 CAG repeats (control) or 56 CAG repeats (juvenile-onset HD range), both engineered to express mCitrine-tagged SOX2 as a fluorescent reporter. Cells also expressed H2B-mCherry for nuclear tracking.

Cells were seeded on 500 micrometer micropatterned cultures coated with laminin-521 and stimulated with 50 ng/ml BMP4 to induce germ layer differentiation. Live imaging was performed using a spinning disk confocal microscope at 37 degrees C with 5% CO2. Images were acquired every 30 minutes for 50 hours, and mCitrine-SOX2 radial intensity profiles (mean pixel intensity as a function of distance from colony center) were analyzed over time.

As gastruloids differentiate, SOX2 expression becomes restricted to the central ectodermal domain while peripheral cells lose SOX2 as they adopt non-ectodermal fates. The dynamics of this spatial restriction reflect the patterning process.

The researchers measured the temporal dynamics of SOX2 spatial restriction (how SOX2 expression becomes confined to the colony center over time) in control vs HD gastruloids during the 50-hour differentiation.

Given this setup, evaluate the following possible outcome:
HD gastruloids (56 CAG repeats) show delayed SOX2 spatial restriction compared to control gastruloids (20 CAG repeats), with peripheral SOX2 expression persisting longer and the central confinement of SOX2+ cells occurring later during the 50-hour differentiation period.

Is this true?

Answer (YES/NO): NO